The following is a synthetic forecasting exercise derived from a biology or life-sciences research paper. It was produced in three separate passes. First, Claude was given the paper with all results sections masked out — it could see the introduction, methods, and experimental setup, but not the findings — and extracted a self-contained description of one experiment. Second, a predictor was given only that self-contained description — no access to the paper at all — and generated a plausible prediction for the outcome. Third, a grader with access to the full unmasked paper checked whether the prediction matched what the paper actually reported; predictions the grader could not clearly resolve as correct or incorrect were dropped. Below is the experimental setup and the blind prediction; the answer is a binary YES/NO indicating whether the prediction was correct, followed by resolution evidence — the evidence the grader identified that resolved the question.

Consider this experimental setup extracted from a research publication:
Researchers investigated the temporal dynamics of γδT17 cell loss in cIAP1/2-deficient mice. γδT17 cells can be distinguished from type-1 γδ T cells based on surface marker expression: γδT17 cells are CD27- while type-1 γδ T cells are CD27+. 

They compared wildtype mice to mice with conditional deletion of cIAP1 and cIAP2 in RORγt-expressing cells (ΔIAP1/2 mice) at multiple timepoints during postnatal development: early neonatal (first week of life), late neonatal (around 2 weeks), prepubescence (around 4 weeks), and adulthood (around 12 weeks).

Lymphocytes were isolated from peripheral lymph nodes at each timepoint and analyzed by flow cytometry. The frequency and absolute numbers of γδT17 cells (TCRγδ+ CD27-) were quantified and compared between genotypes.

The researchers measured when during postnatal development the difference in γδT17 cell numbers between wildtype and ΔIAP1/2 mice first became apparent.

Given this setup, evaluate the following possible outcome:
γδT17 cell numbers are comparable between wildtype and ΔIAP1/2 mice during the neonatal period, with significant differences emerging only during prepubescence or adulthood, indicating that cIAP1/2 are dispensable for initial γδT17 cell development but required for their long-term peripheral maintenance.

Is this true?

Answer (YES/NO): YES